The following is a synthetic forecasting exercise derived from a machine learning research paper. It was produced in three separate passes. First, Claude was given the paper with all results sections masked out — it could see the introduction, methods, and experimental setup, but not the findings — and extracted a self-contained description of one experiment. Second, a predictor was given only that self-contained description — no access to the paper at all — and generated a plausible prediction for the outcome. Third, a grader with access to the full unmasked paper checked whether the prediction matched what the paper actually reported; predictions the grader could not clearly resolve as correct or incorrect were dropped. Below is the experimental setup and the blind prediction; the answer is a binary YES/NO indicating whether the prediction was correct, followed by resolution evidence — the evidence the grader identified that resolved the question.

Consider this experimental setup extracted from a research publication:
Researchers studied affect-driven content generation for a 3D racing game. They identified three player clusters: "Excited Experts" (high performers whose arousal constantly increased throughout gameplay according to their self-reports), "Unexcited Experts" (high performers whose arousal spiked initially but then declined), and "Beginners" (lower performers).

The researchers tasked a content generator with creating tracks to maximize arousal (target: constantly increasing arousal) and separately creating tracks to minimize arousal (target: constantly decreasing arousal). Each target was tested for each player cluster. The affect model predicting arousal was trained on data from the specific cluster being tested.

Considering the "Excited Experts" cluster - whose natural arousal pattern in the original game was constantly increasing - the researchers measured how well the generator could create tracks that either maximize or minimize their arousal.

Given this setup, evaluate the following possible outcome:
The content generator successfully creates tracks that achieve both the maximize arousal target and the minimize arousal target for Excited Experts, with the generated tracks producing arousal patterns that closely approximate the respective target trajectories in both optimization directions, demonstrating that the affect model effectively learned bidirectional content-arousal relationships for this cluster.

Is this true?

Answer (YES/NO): NO